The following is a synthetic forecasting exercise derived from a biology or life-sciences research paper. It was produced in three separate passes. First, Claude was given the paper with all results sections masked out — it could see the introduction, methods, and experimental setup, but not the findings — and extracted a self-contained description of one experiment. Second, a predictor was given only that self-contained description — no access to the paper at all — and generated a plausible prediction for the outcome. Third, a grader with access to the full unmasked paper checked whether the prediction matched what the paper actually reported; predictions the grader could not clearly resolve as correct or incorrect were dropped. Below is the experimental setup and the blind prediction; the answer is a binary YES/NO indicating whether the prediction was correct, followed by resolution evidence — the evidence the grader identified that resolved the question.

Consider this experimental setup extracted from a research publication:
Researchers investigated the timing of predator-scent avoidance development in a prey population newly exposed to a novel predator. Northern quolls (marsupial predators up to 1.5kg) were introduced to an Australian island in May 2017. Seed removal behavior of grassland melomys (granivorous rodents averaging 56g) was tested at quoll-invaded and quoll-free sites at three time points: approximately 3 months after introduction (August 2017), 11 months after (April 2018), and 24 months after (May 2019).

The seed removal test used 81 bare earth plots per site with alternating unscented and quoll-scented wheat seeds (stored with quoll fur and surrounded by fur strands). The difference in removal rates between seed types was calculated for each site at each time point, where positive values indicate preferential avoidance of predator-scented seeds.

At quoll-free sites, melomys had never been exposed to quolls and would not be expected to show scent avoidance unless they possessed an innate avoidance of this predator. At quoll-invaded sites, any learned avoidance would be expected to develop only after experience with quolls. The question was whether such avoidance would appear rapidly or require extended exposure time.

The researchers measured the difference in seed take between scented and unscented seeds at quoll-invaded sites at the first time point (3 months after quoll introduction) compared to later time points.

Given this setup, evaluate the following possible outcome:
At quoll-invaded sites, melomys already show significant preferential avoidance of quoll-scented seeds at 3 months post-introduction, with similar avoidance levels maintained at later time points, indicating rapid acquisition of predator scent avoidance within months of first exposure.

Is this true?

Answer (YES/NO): NO